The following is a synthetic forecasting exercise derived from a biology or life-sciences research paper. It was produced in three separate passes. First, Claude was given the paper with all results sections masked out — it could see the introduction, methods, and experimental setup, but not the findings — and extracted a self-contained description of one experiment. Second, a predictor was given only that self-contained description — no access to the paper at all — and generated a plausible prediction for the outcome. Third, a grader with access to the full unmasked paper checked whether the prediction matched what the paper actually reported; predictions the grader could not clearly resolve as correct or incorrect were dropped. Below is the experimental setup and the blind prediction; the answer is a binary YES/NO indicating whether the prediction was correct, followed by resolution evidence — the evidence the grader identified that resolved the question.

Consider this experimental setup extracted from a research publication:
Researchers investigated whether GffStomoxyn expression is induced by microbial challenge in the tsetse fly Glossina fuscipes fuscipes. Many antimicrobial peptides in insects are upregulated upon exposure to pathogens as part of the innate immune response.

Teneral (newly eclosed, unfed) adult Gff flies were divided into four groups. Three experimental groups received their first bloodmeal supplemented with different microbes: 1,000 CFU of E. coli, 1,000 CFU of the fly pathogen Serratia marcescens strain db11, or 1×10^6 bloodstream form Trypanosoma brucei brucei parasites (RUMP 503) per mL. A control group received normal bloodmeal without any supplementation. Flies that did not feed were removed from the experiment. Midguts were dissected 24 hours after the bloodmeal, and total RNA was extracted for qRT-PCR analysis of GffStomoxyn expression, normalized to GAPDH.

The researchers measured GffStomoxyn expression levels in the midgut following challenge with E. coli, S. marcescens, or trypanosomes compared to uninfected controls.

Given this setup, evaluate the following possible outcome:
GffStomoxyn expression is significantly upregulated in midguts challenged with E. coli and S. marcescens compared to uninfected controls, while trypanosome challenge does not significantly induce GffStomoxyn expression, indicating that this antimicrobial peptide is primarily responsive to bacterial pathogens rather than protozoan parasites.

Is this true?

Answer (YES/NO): NO